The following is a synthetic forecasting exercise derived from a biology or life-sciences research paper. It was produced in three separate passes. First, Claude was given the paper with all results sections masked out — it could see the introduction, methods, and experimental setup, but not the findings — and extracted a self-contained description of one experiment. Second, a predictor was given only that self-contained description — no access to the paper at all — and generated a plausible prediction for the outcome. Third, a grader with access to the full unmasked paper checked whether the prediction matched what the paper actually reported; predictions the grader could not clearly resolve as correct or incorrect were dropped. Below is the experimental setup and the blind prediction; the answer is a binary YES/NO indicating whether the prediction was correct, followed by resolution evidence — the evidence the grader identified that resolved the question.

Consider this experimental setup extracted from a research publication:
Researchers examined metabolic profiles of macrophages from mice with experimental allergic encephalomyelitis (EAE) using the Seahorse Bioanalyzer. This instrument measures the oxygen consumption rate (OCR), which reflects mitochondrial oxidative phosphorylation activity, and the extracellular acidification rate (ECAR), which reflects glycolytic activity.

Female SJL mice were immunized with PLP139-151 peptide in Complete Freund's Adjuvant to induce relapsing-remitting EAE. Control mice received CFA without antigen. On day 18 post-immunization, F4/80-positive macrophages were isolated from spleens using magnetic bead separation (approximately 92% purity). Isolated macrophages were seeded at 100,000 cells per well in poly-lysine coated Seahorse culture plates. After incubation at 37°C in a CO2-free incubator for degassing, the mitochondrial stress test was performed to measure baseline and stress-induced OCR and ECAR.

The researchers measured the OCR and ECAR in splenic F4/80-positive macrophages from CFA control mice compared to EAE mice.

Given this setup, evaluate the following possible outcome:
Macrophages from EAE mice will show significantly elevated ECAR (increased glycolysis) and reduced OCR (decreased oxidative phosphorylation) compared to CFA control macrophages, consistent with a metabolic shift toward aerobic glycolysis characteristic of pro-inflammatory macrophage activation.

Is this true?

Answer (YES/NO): NO